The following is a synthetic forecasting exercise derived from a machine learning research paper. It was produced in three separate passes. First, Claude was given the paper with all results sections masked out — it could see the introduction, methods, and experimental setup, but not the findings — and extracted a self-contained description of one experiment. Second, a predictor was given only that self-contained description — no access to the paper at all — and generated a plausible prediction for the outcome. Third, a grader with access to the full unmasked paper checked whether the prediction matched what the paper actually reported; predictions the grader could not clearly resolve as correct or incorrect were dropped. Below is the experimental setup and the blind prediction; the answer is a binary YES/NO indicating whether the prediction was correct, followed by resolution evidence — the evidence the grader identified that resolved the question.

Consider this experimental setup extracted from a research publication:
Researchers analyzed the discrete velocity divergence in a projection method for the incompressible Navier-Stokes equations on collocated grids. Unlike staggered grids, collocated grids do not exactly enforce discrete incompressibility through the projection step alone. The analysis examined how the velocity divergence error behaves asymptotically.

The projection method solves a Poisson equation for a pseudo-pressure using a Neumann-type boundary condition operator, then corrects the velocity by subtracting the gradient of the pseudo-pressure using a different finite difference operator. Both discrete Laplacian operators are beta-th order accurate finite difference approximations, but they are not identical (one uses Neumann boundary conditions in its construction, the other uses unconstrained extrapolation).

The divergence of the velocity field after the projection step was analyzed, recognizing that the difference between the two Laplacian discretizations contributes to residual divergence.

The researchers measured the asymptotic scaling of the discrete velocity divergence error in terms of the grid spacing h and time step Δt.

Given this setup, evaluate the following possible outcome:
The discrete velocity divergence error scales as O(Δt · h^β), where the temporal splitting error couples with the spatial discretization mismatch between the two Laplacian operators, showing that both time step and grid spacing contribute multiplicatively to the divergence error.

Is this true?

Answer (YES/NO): YES